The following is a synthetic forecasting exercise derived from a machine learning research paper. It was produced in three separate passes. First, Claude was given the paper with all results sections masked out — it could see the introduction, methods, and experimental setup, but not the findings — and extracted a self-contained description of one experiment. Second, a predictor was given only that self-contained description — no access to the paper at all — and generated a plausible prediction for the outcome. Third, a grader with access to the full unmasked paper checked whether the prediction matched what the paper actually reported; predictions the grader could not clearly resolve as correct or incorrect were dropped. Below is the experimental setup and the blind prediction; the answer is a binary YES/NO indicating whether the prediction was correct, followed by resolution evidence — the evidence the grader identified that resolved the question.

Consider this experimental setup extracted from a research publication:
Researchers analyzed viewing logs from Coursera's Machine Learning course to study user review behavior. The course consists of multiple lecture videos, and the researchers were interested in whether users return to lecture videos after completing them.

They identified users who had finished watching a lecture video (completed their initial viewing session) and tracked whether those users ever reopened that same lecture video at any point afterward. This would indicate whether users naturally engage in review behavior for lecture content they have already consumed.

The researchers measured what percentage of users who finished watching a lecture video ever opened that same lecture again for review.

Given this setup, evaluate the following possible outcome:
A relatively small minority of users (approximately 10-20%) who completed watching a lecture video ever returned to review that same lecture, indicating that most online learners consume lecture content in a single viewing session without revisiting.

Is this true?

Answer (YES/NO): YES